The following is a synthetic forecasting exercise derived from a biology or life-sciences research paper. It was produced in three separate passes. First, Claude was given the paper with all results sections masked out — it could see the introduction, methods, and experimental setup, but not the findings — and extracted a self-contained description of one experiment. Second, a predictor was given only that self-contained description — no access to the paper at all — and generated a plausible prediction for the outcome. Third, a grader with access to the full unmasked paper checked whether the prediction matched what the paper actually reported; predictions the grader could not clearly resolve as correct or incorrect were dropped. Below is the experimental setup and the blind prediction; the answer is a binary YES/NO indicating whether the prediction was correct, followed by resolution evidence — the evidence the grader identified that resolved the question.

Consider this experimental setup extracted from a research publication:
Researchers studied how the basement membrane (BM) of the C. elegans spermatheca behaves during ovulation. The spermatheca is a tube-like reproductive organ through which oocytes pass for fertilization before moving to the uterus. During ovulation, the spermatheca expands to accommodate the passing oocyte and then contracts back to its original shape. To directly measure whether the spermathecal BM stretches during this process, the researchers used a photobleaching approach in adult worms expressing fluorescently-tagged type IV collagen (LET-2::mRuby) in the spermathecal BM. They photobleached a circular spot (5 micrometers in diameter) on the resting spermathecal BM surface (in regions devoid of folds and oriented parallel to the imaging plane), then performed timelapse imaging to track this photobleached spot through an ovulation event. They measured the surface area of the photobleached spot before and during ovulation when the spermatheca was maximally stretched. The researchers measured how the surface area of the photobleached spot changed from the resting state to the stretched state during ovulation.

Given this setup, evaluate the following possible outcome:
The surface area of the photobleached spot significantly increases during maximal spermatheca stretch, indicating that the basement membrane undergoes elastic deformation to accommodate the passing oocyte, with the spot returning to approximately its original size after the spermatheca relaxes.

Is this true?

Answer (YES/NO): YES